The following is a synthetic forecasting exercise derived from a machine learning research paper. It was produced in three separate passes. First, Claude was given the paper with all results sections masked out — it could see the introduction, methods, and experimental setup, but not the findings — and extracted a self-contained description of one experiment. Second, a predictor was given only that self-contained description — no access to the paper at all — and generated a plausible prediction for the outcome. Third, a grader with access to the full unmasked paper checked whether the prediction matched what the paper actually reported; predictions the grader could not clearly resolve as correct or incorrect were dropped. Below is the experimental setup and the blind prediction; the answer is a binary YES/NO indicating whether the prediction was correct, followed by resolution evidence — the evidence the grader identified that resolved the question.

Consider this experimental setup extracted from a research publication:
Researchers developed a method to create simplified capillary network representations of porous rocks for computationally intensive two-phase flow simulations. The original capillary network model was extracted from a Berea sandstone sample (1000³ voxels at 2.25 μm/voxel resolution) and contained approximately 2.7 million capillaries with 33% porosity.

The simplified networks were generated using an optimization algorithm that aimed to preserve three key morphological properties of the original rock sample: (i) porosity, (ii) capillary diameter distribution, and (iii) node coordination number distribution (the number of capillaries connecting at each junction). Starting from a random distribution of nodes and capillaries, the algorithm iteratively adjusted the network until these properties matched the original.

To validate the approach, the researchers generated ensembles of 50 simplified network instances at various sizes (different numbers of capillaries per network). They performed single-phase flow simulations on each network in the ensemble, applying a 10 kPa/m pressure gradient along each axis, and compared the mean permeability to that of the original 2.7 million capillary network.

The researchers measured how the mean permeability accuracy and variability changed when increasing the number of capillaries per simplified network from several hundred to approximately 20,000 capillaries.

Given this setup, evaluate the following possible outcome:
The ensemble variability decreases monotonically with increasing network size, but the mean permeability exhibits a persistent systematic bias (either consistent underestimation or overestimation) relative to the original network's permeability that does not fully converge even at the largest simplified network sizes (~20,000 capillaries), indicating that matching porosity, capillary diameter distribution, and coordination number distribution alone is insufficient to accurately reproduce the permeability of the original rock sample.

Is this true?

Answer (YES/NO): NO